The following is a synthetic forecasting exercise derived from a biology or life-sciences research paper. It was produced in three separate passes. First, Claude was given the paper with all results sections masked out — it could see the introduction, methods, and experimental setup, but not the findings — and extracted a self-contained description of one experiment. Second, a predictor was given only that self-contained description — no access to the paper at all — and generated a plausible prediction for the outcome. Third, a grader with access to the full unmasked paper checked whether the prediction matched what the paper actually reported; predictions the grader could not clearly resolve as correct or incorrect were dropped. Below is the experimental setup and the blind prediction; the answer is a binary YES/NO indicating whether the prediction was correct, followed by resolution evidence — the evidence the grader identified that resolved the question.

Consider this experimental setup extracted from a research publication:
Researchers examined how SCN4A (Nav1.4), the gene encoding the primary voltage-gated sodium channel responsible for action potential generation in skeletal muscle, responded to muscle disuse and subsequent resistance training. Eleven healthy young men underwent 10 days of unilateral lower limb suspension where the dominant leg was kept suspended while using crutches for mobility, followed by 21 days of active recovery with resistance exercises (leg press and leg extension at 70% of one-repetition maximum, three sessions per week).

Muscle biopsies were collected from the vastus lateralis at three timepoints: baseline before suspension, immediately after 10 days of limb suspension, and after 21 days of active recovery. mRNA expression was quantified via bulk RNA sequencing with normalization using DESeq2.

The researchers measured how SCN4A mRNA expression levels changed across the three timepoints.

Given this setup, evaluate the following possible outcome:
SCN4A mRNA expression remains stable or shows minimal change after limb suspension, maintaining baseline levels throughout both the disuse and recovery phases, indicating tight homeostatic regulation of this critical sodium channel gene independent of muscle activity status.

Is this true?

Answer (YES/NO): NO